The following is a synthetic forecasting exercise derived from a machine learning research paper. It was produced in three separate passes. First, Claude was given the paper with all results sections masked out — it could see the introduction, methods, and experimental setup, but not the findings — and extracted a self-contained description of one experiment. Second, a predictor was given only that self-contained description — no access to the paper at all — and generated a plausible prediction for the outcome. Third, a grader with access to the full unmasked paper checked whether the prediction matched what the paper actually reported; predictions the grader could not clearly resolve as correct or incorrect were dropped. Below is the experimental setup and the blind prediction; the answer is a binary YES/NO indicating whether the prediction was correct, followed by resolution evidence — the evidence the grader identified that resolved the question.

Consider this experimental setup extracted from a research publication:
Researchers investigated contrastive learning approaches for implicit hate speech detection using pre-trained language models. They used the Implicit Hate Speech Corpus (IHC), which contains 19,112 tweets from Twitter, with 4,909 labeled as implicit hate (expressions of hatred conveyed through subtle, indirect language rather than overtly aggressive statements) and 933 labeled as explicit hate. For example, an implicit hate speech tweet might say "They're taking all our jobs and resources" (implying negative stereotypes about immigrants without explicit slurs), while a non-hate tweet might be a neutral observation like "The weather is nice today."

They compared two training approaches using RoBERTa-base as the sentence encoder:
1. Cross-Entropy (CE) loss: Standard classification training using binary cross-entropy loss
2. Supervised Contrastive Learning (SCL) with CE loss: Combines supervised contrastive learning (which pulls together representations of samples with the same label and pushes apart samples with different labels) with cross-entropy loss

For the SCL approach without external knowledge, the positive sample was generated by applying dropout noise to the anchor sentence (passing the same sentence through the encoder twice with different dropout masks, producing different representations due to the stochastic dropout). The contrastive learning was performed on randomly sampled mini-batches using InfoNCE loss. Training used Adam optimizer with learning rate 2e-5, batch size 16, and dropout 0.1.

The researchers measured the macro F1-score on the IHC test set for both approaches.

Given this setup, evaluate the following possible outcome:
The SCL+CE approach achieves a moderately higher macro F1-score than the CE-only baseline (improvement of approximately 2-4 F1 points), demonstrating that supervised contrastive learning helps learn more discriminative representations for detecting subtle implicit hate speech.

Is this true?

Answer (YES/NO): NO